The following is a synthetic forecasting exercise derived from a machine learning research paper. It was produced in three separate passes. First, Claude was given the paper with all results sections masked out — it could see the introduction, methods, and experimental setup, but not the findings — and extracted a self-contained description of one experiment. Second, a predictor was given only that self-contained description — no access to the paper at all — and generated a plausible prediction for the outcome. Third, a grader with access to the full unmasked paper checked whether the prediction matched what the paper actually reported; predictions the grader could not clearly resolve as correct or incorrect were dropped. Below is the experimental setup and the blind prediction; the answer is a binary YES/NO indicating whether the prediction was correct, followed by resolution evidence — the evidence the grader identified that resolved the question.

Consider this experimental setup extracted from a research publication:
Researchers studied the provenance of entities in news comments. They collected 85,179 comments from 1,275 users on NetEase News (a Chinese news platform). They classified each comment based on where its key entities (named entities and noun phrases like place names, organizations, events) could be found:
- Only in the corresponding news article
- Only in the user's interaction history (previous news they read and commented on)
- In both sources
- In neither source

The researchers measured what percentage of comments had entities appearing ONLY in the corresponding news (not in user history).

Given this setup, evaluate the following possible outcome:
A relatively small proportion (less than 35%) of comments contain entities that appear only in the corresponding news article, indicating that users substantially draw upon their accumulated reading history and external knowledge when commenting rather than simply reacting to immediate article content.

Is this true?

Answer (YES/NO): YES